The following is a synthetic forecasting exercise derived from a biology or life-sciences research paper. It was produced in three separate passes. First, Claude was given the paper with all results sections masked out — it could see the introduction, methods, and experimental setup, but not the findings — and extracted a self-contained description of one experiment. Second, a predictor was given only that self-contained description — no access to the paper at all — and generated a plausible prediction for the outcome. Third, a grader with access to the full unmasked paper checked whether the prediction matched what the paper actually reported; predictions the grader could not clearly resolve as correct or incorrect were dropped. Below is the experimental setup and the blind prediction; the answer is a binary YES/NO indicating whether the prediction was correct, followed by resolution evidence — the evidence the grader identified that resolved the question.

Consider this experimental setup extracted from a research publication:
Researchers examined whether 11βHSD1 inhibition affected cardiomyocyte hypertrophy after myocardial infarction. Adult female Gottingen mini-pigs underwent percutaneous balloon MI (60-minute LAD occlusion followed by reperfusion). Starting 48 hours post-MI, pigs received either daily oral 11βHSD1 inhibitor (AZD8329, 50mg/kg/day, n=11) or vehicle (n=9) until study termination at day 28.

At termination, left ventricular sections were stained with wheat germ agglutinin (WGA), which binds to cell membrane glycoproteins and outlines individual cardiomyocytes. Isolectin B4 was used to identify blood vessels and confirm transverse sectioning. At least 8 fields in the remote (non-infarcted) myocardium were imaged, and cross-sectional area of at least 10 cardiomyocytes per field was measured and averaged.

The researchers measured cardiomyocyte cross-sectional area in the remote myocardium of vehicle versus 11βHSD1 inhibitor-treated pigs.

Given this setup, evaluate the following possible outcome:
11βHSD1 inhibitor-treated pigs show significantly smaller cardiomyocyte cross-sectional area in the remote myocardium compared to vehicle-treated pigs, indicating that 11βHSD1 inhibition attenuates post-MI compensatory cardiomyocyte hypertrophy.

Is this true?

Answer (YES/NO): NO